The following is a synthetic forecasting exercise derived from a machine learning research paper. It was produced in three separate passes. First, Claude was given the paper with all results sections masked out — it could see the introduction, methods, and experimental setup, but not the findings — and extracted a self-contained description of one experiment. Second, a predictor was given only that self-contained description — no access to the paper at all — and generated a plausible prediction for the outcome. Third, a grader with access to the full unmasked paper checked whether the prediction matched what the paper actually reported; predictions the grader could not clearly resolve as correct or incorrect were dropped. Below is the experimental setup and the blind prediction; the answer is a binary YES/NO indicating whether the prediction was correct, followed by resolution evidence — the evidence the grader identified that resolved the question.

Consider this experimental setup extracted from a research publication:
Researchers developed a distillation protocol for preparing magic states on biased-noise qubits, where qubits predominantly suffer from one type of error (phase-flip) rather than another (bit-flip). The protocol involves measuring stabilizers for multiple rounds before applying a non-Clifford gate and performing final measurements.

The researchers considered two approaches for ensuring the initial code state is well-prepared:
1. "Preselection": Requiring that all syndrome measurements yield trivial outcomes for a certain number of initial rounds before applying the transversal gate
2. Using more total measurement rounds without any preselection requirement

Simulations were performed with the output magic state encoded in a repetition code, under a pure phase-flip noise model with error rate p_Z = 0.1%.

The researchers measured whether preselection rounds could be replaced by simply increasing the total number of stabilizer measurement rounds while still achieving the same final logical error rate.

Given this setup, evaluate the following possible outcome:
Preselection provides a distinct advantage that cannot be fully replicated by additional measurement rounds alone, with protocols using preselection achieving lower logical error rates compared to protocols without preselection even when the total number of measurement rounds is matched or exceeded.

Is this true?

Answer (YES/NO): NO